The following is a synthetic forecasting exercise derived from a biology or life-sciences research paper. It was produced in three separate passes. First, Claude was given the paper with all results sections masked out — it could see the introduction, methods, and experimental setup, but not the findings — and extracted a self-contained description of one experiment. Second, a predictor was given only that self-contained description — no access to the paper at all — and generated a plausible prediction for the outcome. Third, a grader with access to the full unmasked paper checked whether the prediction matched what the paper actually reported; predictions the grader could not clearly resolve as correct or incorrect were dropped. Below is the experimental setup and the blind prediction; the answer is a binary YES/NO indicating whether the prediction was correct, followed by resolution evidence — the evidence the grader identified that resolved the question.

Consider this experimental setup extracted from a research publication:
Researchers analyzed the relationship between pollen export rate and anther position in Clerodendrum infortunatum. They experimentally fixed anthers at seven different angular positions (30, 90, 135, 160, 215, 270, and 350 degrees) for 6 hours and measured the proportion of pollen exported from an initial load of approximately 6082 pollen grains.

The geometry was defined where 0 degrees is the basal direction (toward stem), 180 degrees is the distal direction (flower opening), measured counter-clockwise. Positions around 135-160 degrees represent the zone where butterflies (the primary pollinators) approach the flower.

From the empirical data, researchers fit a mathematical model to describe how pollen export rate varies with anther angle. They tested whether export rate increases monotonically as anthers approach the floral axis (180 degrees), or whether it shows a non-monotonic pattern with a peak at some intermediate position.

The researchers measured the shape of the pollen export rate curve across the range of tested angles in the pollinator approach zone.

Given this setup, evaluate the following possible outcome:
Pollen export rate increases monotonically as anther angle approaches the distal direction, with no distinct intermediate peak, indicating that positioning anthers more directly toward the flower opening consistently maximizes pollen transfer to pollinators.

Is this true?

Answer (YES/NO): NO